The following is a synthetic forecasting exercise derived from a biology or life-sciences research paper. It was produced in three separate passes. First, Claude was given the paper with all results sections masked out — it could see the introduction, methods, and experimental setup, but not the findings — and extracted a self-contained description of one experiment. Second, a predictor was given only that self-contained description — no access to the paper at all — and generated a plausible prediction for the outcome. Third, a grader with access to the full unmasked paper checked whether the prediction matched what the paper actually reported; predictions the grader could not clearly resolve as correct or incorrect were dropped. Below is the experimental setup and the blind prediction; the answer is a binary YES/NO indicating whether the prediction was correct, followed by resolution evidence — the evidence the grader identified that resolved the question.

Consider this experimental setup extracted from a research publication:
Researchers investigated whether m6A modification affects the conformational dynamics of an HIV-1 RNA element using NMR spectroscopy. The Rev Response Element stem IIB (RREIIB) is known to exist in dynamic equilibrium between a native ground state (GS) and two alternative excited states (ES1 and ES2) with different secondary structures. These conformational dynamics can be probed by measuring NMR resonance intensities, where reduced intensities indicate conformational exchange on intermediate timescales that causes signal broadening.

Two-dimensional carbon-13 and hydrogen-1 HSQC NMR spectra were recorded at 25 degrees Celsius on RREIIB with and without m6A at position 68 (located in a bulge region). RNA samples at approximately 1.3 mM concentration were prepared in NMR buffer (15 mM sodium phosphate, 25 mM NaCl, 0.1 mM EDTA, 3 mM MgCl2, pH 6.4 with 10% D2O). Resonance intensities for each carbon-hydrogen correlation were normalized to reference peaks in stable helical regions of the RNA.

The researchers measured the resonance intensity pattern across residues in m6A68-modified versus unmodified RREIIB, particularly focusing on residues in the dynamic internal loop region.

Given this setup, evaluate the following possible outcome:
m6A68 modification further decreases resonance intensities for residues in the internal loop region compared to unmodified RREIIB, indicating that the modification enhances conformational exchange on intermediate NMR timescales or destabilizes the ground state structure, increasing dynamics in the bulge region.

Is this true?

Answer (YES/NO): NO